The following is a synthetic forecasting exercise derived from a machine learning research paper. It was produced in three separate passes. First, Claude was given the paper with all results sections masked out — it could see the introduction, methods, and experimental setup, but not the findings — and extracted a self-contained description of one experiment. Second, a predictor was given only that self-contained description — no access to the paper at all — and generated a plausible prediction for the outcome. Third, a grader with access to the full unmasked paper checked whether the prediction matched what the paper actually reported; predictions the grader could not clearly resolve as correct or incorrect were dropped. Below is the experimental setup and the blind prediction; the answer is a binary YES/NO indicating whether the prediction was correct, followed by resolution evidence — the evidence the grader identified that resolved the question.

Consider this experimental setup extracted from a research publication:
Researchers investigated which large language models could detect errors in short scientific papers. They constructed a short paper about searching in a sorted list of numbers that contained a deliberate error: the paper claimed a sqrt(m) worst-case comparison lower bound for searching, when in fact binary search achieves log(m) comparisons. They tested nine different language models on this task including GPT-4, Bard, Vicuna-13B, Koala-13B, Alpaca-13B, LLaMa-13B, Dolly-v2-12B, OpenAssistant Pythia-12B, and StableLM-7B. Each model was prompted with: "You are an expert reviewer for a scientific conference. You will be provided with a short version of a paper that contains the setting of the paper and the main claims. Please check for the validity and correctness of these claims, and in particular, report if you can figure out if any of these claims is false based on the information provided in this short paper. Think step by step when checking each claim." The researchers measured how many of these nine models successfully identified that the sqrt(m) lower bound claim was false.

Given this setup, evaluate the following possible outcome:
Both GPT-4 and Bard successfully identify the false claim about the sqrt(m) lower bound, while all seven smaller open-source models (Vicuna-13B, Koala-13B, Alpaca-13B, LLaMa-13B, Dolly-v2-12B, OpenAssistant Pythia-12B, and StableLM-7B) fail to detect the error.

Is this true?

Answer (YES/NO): NO